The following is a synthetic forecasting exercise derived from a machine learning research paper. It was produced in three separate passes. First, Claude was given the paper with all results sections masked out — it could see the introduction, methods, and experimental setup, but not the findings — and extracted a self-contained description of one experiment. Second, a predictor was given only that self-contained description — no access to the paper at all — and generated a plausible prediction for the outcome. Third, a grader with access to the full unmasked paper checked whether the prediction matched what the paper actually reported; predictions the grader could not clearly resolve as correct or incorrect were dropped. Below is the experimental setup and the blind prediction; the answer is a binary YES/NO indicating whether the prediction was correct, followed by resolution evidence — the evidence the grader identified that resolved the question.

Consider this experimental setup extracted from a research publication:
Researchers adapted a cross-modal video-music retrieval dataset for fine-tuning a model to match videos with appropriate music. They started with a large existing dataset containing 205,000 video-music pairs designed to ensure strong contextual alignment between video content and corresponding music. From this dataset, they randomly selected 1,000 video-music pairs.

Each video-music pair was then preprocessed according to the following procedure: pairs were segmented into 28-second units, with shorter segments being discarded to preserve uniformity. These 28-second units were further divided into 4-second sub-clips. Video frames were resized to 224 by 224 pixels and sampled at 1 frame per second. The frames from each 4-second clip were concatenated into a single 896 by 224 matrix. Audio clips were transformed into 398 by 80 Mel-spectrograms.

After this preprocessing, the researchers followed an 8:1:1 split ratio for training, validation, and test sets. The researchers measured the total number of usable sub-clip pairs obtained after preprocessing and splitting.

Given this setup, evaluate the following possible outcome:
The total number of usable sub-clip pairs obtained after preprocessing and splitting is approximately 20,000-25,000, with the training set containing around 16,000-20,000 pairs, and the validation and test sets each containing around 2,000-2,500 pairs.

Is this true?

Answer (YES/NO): NO